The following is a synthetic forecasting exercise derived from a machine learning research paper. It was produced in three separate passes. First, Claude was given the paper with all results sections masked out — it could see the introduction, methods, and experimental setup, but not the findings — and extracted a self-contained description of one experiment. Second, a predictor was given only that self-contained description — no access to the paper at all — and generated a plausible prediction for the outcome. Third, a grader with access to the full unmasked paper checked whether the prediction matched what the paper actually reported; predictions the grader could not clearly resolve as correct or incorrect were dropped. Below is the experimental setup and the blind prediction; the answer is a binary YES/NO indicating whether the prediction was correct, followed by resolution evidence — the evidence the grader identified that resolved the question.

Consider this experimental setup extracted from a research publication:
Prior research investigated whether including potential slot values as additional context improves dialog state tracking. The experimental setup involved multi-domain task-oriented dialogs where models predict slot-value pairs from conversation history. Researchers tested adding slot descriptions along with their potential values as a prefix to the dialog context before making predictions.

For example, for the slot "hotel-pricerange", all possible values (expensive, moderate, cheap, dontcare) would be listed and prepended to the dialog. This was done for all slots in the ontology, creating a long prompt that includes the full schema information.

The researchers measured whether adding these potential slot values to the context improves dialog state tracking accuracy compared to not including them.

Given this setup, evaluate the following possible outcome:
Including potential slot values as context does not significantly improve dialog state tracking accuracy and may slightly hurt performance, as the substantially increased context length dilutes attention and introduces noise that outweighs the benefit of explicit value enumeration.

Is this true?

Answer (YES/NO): YES